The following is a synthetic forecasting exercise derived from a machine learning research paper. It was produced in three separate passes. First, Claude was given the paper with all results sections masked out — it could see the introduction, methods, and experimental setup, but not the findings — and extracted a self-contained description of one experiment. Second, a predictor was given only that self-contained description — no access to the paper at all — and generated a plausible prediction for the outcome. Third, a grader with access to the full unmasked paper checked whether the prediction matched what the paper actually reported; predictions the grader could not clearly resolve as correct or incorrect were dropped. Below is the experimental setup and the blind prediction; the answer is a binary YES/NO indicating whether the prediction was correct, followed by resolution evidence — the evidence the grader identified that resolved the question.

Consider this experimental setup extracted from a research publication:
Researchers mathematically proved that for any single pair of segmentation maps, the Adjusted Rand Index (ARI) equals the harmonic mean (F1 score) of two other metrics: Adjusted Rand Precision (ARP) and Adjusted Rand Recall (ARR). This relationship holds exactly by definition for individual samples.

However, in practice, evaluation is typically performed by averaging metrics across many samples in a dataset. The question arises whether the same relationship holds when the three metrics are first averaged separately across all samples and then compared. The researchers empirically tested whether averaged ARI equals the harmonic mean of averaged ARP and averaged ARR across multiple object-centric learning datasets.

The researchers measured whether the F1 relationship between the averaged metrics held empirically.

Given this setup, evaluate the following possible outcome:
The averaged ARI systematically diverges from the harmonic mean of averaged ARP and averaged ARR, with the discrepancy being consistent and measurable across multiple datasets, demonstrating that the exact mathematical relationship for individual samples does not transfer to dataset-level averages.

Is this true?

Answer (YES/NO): NO